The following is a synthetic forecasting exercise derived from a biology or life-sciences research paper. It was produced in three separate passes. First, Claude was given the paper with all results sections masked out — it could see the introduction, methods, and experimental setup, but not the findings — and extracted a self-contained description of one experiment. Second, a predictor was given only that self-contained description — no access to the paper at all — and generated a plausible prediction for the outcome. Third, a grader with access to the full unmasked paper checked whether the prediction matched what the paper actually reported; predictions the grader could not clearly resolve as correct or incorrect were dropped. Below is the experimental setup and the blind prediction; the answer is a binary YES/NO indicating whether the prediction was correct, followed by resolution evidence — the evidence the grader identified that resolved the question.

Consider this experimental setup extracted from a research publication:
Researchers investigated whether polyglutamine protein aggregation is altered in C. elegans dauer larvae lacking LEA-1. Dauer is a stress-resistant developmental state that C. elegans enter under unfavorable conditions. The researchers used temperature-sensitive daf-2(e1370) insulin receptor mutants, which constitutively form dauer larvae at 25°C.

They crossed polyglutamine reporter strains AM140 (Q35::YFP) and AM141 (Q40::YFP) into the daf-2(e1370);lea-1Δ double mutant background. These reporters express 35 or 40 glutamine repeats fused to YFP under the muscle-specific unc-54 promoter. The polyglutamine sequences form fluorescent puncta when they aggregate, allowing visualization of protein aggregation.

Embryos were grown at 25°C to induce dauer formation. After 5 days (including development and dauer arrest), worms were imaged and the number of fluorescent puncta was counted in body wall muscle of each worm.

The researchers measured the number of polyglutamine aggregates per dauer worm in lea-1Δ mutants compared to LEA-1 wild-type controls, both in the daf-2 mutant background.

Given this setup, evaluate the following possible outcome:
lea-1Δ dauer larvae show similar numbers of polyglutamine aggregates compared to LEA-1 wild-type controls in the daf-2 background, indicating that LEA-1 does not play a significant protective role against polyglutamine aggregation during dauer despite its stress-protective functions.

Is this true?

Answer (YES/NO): NO